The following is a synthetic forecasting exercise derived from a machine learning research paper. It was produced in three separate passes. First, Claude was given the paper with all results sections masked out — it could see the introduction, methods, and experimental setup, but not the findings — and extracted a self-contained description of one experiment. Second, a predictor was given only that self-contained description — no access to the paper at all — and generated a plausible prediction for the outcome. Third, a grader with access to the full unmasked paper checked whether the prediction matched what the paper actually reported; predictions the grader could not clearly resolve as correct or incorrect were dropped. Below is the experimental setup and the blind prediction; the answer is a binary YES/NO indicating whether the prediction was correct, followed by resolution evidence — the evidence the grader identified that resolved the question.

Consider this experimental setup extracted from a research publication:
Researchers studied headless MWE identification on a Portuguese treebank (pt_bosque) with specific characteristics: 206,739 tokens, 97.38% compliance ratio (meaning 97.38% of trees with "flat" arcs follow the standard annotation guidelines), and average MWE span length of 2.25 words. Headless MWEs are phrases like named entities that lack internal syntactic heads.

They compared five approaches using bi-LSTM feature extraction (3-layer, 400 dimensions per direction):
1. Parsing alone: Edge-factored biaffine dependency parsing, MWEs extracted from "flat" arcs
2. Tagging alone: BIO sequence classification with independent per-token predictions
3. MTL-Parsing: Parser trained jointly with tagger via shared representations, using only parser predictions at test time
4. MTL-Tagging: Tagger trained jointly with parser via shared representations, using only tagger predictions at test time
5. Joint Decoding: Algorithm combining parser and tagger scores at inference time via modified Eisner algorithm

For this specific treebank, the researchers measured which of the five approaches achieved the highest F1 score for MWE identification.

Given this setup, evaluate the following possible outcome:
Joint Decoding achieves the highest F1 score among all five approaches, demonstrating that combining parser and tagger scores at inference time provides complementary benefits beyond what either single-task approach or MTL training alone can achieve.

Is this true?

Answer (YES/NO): NO